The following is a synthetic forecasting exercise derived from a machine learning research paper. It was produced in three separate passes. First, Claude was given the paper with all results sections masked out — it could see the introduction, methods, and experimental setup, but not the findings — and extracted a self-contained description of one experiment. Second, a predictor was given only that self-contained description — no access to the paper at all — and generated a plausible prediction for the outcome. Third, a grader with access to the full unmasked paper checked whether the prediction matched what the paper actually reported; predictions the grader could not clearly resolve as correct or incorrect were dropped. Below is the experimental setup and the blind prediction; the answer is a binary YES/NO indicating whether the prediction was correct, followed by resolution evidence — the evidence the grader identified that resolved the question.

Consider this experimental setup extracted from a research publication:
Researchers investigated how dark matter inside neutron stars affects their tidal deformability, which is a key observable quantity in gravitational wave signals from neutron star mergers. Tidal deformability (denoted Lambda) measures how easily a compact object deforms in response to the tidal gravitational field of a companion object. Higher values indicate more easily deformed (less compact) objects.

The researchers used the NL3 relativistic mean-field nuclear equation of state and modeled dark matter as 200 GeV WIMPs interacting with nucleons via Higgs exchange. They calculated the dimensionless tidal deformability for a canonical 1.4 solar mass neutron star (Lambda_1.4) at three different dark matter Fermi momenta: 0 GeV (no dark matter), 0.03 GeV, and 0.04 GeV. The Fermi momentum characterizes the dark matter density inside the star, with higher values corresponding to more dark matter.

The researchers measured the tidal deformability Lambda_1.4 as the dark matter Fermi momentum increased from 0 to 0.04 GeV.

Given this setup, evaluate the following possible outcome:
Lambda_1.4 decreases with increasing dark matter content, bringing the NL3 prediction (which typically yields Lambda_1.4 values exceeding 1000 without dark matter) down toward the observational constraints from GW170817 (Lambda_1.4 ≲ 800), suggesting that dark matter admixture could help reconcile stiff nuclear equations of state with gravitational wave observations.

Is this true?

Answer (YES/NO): NO